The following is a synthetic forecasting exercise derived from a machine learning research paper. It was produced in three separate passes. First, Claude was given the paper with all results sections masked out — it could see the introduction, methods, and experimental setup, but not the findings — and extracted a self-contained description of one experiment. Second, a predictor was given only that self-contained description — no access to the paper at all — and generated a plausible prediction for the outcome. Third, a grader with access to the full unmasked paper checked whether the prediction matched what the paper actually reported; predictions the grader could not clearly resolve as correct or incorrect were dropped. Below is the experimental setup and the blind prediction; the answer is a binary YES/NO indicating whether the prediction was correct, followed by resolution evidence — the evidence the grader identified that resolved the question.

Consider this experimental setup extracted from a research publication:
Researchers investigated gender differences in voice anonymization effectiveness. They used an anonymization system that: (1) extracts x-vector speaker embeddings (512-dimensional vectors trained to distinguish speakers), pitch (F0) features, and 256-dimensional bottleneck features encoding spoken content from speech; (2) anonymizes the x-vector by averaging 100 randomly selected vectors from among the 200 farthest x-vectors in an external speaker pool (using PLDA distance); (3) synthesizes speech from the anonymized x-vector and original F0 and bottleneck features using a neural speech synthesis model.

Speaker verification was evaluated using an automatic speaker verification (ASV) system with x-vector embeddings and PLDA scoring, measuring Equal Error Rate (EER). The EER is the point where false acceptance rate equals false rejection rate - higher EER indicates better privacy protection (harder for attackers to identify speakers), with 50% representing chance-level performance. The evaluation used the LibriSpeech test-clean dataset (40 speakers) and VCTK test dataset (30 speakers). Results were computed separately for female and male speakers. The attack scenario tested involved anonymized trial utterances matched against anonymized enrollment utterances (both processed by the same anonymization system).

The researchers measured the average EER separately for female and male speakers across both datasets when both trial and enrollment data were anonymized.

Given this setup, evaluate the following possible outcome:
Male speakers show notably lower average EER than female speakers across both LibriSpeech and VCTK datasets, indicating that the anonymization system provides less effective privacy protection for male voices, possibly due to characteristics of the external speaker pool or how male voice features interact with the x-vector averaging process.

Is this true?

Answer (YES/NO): NO